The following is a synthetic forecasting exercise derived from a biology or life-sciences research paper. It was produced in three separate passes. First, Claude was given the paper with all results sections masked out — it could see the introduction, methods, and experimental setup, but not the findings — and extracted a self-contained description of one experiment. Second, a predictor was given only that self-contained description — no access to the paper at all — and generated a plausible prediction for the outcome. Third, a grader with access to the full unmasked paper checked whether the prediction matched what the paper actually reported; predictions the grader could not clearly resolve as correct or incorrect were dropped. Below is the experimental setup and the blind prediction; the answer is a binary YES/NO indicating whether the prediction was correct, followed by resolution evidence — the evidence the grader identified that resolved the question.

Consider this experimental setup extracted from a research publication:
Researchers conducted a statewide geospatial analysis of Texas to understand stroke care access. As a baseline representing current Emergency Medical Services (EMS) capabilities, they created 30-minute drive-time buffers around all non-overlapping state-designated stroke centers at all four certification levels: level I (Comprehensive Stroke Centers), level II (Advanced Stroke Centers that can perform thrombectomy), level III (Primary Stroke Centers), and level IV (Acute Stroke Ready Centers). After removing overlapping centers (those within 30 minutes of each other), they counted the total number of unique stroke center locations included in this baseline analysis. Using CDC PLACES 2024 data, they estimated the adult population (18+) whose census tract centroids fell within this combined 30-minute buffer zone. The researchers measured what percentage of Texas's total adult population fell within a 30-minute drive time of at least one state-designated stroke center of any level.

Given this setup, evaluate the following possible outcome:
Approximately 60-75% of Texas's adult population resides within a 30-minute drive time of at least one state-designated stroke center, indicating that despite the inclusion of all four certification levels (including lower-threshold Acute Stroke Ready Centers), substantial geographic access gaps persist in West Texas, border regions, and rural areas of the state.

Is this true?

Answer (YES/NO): NO